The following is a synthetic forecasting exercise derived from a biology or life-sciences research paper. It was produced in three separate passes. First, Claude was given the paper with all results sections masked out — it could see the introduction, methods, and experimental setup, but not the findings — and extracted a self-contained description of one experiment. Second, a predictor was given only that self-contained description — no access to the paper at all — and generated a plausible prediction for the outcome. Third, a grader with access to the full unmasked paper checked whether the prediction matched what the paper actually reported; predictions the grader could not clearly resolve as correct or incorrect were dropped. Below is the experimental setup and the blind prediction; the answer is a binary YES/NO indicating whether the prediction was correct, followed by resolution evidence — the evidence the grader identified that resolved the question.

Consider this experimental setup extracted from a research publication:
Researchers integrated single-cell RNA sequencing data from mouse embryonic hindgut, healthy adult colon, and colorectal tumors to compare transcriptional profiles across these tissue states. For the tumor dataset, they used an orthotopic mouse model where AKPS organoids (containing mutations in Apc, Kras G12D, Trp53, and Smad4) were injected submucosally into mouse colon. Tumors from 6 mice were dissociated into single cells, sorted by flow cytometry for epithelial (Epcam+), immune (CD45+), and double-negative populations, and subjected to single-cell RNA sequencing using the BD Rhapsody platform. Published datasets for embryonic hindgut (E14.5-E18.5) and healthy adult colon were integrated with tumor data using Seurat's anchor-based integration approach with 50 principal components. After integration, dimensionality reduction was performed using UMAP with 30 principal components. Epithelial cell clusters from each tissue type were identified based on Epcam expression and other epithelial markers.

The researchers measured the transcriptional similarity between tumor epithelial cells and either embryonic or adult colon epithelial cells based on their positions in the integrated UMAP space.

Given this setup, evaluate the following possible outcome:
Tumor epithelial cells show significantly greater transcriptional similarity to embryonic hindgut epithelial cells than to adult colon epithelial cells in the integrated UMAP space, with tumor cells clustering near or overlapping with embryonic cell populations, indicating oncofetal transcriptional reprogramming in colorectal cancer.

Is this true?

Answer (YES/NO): YES